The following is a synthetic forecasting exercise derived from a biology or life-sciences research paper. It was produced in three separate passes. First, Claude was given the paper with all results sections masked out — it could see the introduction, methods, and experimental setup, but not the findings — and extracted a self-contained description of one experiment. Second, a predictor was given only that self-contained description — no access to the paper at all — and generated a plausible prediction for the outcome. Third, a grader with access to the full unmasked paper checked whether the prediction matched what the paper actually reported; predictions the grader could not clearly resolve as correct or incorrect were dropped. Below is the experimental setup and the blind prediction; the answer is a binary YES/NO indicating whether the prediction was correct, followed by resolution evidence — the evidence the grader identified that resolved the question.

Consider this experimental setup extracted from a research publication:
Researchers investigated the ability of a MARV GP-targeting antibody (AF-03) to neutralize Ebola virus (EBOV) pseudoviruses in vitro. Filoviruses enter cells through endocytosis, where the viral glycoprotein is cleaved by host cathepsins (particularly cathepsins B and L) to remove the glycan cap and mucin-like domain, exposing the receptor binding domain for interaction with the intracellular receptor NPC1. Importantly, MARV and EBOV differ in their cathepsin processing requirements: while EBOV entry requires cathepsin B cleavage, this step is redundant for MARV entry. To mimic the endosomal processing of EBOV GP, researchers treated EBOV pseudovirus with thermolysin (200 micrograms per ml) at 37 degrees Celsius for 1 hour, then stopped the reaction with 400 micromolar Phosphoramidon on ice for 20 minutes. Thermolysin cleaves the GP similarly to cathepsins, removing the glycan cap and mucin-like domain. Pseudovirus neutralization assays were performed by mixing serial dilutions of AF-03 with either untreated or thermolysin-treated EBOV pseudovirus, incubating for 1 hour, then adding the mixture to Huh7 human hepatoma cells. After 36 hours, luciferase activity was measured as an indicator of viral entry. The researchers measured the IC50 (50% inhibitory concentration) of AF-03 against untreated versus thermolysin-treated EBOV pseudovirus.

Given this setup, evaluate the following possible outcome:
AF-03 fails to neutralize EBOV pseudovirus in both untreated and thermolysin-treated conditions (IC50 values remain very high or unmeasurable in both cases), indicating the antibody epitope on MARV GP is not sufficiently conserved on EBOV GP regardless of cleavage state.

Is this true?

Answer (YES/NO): NO